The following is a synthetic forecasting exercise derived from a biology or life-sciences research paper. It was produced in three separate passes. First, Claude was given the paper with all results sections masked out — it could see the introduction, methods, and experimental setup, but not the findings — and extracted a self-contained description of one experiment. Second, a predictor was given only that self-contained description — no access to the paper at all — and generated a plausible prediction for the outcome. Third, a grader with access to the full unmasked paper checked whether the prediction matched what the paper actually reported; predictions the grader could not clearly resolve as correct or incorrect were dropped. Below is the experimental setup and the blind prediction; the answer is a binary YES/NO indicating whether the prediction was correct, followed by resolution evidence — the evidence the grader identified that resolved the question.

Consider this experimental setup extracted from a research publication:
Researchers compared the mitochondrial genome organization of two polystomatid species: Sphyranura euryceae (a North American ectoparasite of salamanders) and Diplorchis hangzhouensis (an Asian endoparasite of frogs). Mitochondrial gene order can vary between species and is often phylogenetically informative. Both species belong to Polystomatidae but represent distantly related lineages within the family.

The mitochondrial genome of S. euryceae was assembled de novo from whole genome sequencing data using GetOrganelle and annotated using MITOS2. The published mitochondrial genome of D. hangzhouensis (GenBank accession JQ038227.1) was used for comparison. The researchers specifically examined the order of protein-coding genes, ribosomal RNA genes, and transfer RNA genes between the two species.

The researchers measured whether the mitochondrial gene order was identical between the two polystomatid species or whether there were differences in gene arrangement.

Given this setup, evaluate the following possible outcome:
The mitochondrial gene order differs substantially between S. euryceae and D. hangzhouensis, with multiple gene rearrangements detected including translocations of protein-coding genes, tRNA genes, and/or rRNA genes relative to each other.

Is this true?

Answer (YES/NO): NO